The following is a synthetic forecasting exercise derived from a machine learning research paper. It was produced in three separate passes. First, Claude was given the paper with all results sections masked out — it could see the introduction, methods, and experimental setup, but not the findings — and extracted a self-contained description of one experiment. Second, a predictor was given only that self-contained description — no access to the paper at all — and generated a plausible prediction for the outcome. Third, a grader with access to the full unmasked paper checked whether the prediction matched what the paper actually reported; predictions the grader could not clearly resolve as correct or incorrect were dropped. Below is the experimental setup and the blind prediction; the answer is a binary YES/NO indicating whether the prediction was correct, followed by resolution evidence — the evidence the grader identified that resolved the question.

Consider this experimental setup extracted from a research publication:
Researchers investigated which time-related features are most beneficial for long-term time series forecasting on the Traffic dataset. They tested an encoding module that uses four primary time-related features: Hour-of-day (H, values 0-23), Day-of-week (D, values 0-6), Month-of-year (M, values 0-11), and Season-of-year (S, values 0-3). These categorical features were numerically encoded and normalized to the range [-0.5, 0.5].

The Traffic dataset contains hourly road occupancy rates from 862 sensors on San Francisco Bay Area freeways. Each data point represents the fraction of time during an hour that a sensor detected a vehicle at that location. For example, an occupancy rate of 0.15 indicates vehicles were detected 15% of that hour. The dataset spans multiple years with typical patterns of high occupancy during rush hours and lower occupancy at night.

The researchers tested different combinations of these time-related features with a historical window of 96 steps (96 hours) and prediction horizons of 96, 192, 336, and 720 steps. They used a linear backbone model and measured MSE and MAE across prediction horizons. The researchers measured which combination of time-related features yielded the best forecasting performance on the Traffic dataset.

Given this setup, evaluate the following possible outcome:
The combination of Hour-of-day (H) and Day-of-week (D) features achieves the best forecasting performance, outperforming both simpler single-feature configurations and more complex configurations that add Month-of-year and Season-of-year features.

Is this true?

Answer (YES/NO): YES